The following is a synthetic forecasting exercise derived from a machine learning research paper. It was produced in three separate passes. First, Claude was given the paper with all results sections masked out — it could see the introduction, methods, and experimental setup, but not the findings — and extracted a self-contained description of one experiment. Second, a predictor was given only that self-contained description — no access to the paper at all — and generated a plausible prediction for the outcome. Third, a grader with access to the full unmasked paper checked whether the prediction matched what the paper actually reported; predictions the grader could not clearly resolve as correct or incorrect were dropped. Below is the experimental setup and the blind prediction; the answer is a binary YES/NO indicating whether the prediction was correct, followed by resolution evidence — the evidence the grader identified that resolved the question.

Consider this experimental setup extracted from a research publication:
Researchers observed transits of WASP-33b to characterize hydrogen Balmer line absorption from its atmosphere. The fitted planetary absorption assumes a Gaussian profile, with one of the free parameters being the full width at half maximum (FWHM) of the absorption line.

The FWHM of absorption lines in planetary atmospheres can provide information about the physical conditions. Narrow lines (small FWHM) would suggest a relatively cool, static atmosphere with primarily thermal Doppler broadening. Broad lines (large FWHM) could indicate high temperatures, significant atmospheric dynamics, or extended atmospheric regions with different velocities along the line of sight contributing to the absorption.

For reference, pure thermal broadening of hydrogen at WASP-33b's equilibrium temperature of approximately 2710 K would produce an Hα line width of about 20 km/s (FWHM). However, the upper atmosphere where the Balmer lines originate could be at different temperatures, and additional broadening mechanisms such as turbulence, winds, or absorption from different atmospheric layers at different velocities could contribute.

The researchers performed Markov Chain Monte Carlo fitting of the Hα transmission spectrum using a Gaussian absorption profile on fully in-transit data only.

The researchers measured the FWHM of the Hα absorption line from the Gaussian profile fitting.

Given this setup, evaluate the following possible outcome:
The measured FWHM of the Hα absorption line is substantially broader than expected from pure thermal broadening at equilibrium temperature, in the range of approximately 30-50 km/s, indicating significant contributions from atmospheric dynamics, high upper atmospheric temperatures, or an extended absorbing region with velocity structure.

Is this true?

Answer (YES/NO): YES